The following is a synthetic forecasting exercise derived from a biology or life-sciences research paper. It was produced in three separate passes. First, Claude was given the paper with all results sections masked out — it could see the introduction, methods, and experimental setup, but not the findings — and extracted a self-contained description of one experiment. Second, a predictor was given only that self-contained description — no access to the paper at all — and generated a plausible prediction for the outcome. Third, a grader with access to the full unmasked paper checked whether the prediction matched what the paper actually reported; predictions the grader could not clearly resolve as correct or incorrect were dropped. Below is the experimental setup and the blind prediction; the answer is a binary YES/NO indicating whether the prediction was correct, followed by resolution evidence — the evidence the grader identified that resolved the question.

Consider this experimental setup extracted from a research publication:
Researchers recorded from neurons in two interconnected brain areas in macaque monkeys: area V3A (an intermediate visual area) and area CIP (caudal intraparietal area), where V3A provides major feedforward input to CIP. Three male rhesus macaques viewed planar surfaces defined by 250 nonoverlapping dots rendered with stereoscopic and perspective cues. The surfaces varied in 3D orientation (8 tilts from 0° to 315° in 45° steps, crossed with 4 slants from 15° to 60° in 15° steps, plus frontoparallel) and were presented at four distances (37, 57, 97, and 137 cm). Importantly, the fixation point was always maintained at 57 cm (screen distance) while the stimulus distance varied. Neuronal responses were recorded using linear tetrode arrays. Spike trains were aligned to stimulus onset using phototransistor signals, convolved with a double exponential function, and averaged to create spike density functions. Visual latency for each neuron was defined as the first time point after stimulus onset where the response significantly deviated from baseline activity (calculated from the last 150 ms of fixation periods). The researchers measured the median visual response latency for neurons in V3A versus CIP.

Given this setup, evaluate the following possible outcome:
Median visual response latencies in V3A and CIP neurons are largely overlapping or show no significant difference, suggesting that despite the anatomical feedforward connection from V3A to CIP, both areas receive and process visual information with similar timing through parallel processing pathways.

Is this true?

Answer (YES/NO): NO